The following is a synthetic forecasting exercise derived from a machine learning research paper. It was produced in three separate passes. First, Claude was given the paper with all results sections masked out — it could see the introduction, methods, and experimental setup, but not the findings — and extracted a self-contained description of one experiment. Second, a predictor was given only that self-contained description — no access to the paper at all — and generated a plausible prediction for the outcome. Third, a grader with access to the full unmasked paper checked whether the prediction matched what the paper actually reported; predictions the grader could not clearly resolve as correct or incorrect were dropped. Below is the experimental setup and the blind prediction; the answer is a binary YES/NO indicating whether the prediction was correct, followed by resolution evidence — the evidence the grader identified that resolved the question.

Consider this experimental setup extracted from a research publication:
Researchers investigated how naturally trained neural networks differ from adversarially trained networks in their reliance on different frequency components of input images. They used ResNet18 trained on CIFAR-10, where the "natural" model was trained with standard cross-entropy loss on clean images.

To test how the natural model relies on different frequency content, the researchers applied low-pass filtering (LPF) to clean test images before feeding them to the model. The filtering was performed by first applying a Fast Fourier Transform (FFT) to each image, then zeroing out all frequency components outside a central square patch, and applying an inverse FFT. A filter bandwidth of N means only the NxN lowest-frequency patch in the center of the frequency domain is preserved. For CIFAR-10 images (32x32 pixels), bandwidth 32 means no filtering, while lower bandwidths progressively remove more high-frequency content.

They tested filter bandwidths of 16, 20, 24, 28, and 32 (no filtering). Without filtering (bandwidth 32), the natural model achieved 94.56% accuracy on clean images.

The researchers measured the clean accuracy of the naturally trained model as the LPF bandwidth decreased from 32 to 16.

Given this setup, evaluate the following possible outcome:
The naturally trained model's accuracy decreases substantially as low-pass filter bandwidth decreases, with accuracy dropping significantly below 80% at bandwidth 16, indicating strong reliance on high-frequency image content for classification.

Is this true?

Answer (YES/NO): YES